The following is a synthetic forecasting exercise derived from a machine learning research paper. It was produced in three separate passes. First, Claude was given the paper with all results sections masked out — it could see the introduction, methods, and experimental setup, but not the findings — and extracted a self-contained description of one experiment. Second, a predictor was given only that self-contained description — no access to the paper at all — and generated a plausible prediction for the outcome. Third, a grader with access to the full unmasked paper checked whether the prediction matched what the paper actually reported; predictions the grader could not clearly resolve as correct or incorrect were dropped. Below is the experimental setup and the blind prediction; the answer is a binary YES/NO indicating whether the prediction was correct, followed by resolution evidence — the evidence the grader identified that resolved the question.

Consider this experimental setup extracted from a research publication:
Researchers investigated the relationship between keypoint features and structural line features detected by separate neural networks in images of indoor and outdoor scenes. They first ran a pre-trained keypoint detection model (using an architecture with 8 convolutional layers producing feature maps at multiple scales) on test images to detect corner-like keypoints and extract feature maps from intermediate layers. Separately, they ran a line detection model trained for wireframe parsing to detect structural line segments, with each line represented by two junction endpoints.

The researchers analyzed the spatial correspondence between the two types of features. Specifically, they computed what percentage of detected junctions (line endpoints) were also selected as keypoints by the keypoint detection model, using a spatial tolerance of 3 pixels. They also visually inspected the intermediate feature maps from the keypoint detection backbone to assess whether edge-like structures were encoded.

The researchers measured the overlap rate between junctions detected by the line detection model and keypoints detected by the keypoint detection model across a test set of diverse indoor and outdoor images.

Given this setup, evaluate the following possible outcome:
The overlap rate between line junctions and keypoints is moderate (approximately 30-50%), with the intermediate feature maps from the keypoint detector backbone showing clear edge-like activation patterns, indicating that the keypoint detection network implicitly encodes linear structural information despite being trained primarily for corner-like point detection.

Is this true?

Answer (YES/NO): NO